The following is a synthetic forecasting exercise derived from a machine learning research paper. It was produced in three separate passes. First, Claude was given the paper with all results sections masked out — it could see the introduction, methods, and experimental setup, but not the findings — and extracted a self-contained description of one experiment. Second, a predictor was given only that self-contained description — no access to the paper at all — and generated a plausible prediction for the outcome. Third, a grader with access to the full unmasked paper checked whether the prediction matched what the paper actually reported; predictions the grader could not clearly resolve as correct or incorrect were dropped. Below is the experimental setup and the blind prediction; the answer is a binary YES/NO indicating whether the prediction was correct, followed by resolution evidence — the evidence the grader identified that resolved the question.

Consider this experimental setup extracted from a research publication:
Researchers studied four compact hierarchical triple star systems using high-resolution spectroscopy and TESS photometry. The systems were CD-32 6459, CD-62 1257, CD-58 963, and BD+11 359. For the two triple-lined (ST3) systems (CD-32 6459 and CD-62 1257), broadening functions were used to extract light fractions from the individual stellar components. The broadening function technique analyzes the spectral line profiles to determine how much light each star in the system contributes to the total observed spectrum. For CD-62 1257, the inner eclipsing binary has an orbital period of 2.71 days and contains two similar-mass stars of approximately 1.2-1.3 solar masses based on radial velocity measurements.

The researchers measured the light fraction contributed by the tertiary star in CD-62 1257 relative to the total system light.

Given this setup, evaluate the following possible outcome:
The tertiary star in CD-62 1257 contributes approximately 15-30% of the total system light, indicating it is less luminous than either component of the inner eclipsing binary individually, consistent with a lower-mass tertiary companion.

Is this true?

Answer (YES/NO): NO